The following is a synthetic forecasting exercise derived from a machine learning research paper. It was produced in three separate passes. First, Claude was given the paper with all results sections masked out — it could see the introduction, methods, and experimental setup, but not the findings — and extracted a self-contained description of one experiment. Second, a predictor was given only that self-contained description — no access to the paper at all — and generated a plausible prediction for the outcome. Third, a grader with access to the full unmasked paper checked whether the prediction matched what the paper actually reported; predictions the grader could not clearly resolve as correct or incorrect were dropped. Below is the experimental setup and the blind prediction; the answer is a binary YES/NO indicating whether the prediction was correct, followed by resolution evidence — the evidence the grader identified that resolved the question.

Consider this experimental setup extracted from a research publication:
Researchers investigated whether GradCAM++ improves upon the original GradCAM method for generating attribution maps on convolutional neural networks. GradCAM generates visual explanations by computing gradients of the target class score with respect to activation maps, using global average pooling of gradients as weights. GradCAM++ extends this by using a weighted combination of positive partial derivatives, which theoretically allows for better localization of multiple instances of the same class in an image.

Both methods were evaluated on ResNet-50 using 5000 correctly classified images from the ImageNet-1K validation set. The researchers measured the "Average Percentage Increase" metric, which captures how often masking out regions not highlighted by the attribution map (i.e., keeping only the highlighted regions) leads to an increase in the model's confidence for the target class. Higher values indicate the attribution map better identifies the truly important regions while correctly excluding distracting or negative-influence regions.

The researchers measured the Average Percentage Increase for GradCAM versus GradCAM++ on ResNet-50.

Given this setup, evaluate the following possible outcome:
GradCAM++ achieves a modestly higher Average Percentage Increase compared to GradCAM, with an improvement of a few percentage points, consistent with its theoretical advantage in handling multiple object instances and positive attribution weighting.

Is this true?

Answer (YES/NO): NO